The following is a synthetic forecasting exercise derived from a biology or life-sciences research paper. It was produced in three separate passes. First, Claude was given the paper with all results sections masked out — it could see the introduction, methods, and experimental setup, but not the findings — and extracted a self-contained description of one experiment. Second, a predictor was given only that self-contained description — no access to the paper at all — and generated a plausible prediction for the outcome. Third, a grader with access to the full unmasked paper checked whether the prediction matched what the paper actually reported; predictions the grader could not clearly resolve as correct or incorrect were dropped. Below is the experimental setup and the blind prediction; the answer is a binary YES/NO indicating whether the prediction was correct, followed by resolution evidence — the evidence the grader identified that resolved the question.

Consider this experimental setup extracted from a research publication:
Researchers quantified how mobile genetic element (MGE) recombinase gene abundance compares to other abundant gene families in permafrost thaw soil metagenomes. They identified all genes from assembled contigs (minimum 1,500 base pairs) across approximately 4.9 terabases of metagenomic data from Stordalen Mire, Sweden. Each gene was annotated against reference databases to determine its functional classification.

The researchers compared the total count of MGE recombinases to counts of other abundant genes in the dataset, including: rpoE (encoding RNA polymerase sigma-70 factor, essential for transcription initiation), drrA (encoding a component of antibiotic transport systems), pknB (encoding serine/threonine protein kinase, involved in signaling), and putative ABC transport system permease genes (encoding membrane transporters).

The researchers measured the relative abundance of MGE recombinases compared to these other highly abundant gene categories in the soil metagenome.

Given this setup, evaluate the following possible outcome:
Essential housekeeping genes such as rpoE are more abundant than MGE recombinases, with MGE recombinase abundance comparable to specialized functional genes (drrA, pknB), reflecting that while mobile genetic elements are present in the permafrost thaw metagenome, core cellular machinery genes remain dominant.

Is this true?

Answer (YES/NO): NO